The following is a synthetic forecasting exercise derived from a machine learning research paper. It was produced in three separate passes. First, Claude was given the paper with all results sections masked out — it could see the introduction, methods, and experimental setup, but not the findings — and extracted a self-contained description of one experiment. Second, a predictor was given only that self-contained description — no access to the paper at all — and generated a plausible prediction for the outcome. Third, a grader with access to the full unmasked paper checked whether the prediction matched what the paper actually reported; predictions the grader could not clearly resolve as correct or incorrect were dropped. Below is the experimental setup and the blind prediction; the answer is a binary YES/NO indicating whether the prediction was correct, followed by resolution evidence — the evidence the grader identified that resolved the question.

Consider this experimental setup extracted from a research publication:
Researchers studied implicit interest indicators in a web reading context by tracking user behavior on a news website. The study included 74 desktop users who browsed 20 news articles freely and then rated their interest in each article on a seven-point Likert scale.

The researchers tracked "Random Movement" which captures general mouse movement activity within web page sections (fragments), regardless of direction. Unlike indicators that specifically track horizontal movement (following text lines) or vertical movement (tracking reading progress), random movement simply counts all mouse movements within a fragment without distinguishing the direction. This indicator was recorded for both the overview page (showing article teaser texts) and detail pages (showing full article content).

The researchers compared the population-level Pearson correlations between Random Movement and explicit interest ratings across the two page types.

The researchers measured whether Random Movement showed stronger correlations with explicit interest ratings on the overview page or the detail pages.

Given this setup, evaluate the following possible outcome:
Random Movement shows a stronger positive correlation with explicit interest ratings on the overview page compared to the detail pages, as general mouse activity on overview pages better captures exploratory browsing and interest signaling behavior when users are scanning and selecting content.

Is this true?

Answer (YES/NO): NO